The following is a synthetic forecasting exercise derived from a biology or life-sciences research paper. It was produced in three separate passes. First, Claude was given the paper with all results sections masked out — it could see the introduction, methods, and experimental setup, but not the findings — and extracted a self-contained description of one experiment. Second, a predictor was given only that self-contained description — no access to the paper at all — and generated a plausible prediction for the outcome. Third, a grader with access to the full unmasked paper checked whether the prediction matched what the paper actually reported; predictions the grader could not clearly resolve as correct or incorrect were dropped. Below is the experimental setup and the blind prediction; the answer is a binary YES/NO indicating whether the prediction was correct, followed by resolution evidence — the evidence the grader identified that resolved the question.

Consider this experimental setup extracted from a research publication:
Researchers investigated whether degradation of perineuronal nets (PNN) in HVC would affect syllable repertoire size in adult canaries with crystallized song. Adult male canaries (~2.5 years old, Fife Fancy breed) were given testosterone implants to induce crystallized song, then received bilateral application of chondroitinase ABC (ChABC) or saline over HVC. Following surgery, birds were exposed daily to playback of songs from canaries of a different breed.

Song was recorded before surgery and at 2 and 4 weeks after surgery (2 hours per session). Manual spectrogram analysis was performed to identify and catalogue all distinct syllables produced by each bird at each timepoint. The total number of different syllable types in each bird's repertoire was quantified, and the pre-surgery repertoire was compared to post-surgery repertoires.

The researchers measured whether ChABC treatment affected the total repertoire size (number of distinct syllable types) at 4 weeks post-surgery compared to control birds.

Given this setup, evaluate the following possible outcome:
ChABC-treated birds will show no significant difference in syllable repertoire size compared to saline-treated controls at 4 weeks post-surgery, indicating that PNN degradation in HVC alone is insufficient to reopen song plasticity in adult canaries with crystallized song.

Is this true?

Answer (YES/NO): NO